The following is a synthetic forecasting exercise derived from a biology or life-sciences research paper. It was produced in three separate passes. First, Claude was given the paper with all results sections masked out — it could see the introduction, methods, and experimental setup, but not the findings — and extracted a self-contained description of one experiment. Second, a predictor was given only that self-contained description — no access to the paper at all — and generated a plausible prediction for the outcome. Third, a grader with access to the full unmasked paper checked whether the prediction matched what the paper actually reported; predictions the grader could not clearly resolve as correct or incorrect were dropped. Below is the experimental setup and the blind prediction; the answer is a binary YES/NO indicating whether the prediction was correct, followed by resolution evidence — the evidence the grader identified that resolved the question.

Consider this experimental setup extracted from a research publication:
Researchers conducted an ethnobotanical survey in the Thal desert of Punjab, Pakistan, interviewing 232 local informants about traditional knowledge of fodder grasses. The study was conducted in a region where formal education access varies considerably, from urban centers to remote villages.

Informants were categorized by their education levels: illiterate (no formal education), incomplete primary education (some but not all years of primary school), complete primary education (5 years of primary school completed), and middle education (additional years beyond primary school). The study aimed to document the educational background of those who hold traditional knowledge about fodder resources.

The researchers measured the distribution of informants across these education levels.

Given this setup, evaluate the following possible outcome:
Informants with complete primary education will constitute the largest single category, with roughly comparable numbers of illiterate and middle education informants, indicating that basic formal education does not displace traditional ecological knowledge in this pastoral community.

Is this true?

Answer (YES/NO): NO